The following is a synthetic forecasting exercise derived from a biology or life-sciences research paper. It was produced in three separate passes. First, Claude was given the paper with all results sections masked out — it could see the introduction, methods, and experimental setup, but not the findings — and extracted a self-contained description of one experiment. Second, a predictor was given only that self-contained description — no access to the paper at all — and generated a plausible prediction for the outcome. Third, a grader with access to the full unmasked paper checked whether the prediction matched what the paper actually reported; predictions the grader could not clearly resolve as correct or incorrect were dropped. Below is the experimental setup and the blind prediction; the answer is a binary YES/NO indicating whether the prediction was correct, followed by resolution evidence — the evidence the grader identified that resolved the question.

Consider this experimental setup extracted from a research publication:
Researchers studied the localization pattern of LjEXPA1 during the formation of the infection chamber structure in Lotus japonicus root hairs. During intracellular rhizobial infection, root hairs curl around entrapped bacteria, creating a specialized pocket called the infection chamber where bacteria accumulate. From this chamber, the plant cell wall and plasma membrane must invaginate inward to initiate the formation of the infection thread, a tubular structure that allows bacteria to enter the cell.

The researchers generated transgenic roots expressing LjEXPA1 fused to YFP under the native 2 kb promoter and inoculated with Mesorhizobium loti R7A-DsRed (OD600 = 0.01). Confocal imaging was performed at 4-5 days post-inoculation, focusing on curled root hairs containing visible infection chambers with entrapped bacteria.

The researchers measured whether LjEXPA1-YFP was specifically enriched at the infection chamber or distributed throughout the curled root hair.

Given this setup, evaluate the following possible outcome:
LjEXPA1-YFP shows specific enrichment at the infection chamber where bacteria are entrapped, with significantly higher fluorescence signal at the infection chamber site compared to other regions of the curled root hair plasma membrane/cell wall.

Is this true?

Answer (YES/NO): YES